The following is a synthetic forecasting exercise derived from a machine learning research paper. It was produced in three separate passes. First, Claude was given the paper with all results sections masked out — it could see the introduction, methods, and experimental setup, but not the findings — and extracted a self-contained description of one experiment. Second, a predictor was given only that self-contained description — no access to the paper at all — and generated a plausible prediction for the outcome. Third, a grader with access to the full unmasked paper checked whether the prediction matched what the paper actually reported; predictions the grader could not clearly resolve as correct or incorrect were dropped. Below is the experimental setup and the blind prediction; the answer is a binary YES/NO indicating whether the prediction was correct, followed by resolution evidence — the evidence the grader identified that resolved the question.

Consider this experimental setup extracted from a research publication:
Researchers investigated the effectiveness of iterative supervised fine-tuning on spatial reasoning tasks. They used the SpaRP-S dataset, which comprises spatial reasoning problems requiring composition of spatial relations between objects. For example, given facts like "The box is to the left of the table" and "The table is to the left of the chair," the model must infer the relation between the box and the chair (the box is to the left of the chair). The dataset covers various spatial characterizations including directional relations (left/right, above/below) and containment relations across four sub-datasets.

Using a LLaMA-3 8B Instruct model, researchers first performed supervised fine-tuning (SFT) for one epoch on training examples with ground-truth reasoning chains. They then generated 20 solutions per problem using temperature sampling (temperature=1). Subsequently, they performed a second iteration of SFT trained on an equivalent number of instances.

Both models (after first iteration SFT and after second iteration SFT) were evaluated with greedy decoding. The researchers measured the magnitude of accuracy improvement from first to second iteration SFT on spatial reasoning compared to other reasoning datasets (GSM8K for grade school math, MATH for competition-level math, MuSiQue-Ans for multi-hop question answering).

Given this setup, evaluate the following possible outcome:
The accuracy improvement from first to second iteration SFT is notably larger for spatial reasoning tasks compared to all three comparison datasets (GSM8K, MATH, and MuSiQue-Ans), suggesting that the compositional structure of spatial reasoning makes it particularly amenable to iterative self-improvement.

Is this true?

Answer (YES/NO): YES